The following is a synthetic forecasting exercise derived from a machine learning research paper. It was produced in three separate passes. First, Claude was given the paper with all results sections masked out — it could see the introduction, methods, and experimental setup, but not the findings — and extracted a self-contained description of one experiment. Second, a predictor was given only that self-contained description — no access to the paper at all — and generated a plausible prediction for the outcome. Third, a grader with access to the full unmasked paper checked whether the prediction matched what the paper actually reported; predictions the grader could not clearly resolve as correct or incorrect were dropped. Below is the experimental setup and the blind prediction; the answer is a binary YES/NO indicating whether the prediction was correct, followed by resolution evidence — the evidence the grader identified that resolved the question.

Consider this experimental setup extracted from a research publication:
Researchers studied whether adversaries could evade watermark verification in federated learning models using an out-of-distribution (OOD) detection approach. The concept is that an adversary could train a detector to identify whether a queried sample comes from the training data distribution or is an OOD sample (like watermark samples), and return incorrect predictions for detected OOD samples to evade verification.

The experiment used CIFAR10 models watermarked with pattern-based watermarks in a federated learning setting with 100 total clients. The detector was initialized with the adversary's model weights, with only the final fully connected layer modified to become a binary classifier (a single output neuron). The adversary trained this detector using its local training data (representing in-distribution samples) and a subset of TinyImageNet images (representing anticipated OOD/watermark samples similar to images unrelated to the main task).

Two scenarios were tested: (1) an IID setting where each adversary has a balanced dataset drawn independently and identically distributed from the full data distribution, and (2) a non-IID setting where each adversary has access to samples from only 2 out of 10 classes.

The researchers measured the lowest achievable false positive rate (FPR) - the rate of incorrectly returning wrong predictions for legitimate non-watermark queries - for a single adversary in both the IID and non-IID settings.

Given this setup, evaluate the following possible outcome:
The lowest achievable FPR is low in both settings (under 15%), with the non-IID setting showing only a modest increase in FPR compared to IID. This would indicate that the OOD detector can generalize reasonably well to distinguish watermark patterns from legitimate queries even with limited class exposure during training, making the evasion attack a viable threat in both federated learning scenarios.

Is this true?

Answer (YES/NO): NO